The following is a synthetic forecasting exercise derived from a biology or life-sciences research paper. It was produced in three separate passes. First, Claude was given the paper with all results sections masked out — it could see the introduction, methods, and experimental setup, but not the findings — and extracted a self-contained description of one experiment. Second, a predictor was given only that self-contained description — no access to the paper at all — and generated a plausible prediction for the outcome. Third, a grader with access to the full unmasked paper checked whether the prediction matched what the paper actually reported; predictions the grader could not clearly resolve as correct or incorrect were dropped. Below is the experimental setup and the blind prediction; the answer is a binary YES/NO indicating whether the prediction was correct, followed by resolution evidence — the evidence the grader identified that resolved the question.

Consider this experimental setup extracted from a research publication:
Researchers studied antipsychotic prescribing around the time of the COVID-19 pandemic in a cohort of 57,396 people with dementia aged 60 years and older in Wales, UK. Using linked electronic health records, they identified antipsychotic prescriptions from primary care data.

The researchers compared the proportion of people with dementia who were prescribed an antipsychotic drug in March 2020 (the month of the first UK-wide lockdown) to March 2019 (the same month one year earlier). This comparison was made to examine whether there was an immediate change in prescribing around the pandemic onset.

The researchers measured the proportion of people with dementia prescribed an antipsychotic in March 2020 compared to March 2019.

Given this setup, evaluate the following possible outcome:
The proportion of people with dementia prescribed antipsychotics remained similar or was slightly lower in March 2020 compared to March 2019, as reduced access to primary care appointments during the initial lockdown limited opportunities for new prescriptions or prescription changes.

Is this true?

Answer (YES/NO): NO